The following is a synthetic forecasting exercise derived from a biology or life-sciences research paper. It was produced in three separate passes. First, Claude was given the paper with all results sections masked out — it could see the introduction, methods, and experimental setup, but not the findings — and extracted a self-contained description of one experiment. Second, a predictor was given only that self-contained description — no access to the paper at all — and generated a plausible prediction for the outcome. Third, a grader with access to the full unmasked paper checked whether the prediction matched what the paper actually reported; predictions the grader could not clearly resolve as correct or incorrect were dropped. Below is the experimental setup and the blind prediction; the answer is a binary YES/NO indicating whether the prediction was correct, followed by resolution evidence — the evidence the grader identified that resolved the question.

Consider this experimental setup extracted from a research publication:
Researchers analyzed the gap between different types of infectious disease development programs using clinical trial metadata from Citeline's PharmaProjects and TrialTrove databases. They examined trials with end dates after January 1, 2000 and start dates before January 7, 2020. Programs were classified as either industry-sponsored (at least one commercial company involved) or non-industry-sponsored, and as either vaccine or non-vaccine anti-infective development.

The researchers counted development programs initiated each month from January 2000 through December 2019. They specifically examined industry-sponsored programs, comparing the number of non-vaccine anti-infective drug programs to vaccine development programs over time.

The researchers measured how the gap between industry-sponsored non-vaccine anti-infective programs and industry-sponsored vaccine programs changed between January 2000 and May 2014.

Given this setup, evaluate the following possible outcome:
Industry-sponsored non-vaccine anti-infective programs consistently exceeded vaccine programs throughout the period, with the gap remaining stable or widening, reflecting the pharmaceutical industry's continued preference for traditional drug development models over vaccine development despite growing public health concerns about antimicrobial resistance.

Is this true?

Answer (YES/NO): YES